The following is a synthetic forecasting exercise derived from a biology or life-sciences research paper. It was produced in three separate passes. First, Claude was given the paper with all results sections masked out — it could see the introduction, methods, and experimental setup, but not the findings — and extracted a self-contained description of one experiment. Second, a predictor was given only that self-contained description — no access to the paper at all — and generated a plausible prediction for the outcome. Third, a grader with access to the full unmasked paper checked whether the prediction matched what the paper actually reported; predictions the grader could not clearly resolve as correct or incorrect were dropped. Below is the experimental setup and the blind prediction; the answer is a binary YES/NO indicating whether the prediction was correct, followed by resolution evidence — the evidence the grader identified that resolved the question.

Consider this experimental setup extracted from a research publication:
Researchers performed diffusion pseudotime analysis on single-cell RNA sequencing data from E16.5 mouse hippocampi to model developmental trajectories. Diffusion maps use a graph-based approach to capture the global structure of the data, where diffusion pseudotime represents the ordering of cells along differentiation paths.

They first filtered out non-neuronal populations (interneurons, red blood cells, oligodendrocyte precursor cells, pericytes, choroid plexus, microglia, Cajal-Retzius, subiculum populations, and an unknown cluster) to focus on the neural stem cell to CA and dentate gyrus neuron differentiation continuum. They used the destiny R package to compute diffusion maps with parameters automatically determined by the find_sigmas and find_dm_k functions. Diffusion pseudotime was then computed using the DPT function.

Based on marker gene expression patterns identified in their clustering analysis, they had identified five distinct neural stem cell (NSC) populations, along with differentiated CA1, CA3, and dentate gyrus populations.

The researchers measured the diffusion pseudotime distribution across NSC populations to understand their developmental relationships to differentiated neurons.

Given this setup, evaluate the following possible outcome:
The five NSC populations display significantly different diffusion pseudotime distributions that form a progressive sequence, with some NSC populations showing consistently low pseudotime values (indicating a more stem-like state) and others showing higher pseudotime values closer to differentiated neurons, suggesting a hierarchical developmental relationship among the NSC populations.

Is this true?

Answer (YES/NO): NO